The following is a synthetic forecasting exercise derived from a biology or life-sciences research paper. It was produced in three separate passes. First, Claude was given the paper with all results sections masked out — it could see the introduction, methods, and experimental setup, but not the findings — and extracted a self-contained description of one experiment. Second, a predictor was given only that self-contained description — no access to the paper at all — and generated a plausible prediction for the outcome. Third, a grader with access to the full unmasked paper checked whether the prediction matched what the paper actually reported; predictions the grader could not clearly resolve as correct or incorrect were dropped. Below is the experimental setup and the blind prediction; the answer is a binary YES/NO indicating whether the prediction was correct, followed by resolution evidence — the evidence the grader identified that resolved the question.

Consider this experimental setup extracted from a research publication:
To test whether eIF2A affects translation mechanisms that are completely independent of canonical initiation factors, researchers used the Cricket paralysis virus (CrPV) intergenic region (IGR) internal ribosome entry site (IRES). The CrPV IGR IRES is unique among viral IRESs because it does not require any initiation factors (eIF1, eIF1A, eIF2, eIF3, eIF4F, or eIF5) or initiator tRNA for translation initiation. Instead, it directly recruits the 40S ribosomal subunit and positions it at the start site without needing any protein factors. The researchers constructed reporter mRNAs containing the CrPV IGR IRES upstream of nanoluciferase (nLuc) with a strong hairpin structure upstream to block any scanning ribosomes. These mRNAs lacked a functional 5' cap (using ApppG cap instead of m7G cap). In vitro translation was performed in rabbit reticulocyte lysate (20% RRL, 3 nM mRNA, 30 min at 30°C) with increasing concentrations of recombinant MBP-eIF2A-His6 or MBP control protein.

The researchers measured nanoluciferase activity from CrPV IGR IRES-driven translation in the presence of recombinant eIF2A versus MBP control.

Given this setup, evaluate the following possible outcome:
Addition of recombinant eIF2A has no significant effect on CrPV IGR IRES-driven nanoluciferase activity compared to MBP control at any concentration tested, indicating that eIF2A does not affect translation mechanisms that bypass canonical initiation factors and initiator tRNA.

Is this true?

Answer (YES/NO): NO